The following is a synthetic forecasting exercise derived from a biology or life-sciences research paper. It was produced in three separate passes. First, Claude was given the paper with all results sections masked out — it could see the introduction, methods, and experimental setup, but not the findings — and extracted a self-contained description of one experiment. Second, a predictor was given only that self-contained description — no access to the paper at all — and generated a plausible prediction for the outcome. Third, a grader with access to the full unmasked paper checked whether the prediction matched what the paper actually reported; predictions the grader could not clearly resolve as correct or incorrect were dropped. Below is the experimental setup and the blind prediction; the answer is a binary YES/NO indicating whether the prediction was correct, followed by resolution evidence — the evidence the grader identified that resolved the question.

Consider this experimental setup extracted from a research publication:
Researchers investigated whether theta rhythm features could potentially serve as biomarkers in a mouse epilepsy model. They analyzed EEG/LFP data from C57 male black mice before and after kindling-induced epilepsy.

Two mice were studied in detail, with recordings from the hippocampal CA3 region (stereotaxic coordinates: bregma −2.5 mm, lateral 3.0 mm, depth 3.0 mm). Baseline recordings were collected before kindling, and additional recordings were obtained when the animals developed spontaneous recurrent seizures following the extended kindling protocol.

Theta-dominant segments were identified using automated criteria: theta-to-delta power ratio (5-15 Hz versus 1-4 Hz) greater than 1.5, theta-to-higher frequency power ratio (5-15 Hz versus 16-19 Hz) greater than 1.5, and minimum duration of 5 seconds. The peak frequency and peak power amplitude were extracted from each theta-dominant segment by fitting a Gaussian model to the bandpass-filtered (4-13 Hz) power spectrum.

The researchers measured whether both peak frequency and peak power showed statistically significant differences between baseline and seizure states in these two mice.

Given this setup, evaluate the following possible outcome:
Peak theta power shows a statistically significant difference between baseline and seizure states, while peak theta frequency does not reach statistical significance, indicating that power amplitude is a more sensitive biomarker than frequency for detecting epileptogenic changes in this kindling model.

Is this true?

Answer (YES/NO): NO